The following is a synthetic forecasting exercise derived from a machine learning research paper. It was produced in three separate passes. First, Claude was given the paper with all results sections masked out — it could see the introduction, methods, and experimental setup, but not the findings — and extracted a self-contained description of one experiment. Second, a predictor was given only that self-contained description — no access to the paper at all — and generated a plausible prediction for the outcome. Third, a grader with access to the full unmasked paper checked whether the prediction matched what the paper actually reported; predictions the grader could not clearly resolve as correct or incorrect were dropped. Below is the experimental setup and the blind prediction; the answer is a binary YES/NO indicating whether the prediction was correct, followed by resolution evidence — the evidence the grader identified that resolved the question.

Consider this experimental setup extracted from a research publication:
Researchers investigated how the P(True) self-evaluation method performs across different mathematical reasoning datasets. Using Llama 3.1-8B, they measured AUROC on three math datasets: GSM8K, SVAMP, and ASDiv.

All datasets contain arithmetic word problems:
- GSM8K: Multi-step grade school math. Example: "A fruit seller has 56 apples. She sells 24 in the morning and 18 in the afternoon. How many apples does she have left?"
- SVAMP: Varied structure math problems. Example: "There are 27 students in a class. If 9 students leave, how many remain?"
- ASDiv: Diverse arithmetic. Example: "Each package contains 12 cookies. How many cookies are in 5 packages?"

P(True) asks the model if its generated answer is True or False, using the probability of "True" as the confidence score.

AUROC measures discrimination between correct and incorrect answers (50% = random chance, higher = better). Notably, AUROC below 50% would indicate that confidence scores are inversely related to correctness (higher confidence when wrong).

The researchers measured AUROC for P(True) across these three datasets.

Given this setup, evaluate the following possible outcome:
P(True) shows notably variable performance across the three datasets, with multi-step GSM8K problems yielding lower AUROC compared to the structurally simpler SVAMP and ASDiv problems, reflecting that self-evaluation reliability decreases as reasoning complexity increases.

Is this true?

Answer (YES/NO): NO